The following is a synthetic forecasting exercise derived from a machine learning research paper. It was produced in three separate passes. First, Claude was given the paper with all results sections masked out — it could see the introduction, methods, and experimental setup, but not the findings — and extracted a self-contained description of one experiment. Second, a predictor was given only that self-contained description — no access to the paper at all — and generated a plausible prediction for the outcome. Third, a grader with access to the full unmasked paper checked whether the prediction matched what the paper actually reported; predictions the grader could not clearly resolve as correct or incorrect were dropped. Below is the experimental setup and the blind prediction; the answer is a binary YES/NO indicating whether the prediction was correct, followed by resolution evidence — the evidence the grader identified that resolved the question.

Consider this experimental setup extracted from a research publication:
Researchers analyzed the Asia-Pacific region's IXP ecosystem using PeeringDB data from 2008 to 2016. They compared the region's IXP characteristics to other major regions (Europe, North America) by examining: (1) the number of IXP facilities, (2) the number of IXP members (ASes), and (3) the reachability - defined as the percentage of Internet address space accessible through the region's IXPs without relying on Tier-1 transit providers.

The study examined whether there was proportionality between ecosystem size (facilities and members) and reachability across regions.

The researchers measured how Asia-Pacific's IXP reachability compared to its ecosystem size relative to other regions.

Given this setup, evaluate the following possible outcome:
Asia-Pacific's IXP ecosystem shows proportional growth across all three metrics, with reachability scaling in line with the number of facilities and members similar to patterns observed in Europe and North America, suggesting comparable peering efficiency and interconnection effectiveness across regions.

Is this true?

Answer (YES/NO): NO